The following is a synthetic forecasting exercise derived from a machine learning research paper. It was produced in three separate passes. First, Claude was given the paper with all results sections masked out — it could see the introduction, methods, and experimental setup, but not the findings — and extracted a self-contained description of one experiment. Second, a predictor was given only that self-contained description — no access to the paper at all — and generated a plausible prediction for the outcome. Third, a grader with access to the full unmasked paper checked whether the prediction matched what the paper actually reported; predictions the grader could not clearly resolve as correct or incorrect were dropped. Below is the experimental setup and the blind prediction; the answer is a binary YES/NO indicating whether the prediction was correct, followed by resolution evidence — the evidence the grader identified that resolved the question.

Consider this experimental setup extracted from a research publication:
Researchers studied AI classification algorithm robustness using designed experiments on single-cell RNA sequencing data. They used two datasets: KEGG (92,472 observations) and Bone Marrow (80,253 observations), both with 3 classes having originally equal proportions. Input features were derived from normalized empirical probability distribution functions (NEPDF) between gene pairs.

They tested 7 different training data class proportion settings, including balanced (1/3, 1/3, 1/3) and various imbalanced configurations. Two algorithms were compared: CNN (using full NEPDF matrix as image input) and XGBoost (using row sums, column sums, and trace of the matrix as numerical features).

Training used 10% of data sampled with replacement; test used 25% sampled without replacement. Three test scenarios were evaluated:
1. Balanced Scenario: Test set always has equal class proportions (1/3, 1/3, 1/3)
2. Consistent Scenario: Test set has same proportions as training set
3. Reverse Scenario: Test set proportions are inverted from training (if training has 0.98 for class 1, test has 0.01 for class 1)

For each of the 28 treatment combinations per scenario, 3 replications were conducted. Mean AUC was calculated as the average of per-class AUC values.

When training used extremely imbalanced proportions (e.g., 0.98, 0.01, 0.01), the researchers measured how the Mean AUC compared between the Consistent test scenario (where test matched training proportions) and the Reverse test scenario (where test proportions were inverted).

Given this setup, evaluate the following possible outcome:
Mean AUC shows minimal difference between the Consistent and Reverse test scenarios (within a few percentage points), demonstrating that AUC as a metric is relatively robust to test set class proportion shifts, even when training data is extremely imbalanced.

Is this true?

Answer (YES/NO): NO